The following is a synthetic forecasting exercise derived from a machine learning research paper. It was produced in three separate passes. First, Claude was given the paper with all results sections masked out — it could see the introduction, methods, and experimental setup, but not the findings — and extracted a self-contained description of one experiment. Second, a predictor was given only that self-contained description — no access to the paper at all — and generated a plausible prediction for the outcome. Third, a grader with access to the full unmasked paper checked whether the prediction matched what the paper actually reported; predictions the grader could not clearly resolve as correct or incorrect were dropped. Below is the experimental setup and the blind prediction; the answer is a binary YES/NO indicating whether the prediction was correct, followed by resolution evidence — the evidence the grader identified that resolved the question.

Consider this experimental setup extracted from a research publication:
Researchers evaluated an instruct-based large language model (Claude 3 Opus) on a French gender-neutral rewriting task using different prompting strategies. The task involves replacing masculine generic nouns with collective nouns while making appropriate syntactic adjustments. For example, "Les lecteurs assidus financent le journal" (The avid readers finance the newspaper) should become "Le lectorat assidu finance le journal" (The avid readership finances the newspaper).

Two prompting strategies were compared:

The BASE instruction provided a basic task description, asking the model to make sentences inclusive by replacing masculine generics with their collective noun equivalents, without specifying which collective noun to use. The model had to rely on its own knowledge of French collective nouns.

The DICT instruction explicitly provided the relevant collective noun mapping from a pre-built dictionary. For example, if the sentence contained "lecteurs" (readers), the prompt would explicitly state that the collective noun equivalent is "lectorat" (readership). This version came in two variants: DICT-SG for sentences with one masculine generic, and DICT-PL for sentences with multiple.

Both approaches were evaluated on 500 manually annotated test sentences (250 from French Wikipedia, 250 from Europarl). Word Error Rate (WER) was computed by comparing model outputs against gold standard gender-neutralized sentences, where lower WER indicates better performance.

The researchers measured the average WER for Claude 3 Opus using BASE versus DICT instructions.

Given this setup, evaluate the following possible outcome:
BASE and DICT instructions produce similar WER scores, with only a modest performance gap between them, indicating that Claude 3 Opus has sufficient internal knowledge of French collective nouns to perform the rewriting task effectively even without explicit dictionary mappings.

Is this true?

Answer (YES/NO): NO